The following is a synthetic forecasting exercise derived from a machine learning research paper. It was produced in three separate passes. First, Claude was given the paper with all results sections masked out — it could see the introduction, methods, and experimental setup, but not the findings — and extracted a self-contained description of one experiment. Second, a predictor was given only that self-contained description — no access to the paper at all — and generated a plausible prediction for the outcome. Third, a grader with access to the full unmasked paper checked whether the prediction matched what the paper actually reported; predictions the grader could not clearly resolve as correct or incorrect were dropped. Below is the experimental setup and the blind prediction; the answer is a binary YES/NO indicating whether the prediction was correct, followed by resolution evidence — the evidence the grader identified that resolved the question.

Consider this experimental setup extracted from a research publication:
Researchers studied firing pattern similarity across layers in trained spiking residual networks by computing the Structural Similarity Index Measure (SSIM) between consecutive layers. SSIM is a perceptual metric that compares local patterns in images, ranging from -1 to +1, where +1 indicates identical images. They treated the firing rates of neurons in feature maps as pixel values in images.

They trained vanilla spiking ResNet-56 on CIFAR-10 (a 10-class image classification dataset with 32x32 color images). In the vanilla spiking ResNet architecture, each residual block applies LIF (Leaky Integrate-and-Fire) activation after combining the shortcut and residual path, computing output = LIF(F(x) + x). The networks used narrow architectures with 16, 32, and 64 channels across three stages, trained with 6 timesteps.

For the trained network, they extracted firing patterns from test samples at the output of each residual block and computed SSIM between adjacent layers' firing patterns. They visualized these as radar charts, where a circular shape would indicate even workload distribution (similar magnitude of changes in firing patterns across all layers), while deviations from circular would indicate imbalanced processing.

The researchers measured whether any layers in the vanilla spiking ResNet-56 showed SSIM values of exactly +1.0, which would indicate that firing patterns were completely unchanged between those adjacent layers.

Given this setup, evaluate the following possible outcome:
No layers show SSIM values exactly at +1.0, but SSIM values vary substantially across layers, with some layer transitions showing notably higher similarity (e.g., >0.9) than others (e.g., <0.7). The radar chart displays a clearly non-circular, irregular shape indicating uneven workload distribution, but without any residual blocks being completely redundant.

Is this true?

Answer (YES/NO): NO